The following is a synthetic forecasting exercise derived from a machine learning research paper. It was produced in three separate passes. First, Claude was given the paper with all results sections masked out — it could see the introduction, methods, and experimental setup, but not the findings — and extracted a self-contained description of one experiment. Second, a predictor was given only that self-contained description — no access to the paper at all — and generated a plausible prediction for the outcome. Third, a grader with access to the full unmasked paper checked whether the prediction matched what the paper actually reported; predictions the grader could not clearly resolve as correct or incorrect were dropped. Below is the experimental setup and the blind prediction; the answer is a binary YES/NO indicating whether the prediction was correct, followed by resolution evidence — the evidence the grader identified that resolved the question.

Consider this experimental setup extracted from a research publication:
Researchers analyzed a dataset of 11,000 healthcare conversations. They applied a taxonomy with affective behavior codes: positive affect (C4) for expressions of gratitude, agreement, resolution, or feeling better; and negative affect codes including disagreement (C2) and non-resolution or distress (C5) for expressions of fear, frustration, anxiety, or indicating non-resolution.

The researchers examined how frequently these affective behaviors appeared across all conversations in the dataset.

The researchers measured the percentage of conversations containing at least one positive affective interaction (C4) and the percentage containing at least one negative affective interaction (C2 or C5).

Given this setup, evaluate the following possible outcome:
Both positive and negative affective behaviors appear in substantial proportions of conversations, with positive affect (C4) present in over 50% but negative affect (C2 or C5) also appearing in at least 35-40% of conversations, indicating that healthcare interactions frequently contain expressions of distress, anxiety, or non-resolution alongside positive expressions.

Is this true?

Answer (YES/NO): NO